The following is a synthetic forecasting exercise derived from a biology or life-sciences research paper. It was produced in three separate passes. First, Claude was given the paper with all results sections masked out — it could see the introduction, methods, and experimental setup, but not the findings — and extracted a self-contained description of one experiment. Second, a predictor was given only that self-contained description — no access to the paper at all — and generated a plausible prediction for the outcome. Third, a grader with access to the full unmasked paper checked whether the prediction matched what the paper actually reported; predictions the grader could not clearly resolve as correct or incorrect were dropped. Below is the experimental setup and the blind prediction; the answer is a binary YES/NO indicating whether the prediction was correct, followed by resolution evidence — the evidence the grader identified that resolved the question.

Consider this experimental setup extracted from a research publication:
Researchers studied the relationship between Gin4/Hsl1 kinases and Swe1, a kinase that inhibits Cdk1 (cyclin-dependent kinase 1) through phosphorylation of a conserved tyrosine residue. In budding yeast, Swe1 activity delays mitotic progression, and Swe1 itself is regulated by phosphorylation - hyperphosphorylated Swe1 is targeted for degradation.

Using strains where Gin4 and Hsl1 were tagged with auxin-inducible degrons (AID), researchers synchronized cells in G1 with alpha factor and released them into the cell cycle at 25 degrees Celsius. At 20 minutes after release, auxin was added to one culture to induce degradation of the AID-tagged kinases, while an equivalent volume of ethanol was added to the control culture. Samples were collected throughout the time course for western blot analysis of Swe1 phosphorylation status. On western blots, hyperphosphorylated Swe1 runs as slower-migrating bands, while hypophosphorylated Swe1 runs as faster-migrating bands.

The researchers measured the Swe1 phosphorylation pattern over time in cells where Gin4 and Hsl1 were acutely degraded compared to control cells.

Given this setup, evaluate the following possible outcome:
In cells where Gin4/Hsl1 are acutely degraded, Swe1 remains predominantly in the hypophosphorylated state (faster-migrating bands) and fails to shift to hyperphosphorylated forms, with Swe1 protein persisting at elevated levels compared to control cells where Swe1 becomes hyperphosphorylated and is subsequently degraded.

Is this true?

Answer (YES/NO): NO